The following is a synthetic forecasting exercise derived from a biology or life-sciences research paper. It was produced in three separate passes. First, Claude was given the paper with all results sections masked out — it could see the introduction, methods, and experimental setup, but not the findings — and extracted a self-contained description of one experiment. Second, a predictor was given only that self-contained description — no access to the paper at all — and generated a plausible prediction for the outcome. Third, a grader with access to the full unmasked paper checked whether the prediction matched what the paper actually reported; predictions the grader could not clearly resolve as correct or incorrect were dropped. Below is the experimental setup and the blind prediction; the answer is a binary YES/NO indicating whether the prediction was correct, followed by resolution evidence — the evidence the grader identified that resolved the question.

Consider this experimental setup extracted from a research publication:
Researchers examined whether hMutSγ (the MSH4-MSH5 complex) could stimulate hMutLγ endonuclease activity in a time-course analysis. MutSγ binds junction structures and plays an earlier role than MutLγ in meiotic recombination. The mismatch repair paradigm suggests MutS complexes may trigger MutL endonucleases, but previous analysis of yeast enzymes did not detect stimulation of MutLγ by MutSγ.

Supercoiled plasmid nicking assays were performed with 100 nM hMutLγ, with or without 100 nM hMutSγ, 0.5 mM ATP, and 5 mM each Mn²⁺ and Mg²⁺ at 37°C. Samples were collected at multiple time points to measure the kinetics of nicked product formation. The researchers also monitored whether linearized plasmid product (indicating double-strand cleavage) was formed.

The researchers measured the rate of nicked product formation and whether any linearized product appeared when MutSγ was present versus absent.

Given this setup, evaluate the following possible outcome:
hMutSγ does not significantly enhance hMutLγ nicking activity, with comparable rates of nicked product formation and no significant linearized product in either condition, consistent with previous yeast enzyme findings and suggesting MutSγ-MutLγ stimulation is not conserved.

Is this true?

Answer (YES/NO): NO